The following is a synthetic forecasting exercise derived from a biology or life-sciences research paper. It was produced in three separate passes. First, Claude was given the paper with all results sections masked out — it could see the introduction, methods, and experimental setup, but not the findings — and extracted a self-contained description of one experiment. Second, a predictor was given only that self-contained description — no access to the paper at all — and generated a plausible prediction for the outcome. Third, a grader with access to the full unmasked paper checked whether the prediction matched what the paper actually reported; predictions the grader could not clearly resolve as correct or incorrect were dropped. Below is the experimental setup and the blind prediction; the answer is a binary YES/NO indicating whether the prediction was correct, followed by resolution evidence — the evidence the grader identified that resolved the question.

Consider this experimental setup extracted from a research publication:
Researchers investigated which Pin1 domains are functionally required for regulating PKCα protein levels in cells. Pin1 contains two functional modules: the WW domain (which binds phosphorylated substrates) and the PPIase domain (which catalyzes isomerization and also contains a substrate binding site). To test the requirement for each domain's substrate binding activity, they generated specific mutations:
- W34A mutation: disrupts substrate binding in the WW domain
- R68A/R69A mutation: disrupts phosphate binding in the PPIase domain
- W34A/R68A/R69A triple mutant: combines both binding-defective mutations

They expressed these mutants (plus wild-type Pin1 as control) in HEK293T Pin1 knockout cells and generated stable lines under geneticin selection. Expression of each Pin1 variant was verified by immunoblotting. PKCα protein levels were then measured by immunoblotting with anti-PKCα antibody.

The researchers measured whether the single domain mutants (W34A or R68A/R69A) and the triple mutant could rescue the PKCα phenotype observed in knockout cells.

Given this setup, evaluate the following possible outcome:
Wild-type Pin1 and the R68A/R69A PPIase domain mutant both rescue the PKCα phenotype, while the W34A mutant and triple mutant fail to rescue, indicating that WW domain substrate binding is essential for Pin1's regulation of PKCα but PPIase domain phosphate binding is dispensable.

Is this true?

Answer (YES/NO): NO